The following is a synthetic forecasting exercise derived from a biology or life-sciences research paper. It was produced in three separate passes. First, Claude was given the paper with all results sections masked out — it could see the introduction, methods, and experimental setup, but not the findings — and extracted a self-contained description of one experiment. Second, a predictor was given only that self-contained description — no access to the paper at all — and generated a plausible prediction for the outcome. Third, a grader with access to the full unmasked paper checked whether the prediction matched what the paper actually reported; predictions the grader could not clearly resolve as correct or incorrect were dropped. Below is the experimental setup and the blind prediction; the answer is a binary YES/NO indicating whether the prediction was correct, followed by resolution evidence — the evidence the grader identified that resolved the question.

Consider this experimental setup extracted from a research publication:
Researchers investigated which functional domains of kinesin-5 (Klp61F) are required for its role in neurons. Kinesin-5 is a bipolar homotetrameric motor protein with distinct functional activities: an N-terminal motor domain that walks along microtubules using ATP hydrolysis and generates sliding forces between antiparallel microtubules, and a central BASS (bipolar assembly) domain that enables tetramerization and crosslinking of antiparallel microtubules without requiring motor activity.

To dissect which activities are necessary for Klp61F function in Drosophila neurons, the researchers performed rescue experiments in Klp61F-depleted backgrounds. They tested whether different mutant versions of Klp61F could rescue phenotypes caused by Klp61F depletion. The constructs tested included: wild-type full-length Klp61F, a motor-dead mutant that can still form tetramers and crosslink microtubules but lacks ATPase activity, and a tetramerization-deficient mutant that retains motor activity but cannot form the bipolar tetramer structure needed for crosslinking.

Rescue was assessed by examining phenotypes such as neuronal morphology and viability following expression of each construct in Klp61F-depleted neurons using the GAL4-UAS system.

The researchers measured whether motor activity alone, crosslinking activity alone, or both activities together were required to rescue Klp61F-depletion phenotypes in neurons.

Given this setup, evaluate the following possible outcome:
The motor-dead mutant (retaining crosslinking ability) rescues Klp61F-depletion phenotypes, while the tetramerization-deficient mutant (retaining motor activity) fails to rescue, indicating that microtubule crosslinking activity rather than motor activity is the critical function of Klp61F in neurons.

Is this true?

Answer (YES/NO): NO